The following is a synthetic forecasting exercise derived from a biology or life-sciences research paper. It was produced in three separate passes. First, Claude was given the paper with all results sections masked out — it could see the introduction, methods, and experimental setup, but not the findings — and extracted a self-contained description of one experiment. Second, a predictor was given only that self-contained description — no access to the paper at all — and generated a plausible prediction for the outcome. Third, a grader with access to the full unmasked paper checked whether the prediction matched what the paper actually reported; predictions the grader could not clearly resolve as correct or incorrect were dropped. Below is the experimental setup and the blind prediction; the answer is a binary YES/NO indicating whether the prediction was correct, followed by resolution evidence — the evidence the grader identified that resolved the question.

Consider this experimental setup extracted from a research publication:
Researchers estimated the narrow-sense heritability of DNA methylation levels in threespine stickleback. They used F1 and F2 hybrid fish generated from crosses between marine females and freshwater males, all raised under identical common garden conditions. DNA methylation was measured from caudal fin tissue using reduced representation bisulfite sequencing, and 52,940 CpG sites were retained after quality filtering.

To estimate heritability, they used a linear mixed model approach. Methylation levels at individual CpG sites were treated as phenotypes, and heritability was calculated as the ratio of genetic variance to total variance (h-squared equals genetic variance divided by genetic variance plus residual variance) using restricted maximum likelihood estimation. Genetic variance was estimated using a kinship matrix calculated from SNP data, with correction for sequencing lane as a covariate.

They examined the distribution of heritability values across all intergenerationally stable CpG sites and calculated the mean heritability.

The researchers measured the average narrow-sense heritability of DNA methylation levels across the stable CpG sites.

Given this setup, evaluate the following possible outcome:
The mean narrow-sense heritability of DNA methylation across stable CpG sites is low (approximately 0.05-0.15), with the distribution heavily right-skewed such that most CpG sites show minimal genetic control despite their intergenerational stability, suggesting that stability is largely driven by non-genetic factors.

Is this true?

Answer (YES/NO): NO